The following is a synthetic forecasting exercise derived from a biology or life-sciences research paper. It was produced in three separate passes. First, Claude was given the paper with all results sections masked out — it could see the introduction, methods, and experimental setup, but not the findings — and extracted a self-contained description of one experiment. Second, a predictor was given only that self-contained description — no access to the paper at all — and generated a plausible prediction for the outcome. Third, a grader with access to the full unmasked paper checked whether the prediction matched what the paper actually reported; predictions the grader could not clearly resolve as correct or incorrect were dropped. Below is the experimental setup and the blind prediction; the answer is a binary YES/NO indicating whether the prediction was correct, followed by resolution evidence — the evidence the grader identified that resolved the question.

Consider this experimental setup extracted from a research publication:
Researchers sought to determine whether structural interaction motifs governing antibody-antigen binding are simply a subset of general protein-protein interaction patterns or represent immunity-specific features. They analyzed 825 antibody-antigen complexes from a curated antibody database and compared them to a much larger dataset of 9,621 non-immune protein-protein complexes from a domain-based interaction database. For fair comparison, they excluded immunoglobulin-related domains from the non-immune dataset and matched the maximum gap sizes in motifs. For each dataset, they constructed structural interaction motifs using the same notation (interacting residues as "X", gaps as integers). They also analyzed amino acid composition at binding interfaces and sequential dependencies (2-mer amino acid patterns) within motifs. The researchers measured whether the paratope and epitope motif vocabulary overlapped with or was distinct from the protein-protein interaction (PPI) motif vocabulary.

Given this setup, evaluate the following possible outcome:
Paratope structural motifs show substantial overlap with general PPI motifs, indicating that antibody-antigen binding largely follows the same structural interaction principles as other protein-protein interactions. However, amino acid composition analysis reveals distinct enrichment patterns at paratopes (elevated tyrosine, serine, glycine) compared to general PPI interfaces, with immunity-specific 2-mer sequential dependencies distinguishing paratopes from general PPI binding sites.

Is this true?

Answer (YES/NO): NO